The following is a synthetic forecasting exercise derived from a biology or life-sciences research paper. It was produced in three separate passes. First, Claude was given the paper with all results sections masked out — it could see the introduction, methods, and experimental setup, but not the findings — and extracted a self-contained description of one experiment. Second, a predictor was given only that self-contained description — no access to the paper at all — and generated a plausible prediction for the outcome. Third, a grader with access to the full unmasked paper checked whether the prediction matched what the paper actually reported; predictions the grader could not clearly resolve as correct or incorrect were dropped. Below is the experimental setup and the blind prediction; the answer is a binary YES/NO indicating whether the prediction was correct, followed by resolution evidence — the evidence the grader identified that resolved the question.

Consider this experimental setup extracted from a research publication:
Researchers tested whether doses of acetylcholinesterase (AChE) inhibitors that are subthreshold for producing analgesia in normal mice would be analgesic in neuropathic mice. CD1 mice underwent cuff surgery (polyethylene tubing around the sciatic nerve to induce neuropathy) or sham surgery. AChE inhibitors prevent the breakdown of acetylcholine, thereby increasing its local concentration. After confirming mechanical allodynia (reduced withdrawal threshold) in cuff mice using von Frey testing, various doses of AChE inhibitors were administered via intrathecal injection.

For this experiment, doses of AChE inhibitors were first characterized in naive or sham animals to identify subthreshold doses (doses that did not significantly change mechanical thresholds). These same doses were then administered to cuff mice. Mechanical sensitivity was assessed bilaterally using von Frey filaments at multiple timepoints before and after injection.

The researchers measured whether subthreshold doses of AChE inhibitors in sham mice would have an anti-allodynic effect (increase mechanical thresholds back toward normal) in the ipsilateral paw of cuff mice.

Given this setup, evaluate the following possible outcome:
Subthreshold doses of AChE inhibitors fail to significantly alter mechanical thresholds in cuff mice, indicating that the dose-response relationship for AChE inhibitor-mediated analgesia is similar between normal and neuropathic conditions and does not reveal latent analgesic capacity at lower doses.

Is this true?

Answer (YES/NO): NO